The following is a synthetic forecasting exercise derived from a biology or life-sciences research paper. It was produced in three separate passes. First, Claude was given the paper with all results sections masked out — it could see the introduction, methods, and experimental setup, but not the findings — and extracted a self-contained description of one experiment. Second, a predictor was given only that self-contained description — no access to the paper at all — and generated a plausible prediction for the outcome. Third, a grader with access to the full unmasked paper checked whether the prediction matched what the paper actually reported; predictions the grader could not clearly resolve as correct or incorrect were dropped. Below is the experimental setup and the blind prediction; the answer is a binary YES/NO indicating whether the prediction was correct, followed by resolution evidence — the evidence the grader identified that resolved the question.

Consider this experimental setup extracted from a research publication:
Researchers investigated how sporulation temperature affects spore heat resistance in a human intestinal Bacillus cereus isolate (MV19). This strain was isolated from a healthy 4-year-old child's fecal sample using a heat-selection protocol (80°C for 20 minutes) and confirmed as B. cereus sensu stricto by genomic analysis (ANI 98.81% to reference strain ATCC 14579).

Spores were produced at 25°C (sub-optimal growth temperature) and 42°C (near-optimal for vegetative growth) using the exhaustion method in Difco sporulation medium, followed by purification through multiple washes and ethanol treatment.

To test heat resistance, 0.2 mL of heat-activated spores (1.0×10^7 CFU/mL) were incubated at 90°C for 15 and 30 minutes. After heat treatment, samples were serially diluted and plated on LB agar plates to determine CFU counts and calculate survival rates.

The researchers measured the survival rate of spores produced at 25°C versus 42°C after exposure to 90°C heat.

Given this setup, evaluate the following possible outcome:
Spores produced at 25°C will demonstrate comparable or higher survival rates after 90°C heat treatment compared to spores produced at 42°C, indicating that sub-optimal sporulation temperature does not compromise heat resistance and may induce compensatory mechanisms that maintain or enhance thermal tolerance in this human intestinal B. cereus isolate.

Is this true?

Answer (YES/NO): YES